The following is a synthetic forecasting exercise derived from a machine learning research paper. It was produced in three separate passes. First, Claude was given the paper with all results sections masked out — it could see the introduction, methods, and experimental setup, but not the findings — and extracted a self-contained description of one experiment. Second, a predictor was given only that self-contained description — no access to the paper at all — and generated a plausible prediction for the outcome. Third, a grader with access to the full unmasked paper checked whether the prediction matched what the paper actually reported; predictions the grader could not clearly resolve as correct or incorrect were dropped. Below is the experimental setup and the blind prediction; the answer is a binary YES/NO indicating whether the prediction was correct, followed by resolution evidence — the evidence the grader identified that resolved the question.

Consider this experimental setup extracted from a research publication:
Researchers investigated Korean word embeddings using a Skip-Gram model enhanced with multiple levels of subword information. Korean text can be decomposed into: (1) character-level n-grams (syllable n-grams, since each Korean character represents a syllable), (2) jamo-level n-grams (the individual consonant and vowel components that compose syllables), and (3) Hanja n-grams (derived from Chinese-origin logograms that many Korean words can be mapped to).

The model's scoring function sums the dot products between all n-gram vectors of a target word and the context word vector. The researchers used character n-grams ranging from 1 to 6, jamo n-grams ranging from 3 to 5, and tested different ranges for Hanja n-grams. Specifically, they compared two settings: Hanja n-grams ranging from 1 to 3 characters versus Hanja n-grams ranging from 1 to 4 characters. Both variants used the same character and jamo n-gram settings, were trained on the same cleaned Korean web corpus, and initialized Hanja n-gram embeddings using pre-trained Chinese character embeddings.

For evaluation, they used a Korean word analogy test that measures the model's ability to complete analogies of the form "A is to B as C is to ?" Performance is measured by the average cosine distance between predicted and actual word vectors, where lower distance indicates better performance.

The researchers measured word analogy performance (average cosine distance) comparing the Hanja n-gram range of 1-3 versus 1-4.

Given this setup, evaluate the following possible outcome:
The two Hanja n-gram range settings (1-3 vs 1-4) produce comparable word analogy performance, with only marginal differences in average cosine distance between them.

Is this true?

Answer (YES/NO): YES